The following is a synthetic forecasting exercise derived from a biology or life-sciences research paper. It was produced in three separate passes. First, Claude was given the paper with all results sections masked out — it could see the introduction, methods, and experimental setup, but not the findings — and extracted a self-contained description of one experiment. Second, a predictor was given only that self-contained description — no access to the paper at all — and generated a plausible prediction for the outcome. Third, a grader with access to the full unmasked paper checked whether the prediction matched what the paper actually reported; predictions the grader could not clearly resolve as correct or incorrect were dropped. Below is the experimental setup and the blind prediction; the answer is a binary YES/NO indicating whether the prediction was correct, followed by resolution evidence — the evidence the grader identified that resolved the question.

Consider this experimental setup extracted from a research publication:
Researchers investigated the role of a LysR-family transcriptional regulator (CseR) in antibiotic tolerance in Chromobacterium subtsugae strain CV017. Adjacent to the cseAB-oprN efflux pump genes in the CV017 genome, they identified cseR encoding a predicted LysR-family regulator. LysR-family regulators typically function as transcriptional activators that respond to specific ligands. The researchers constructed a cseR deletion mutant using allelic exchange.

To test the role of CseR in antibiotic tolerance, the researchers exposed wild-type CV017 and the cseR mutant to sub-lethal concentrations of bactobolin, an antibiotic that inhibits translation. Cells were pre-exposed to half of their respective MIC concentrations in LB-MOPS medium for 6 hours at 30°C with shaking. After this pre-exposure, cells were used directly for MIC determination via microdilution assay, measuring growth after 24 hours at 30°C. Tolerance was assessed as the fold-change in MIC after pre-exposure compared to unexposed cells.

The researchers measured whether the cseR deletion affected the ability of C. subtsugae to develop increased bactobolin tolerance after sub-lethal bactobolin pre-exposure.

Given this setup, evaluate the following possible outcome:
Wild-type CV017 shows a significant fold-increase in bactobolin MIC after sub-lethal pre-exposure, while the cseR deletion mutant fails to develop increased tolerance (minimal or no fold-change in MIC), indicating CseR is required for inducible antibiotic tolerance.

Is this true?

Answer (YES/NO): NO